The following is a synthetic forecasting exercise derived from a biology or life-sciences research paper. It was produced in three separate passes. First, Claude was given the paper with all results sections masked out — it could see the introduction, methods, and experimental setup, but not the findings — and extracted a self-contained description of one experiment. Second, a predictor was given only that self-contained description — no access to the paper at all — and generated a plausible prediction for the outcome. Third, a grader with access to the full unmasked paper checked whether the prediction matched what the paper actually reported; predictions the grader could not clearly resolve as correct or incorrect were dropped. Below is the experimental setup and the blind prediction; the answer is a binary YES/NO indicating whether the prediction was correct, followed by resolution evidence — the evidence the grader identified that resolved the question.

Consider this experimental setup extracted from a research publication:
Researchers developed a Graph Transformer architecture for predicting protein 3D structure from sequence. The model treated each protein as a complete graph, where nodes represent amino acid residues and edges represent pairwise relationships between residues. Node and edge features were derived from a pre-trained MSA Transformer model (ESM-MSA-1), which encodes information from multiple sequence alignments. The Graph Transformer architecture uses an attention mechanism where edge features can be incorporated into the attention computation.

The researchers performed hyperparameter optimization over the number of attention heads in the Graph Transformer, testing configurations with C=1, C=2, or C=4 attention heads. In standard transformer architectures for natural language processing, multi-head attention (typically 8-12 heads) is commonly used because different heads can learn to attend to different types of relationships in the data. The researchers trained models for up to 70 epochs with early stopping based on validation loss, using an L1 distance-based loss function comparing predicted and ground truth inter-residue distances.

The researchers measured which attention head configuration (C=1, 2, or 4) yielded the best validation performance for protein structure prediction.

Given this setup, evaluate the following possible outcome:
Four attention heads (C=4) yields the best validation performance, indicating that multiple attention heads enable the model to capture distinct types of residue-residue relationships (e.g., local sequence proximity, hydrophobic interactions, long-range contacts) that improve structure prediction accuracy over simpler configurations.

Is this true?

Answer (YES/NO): NO